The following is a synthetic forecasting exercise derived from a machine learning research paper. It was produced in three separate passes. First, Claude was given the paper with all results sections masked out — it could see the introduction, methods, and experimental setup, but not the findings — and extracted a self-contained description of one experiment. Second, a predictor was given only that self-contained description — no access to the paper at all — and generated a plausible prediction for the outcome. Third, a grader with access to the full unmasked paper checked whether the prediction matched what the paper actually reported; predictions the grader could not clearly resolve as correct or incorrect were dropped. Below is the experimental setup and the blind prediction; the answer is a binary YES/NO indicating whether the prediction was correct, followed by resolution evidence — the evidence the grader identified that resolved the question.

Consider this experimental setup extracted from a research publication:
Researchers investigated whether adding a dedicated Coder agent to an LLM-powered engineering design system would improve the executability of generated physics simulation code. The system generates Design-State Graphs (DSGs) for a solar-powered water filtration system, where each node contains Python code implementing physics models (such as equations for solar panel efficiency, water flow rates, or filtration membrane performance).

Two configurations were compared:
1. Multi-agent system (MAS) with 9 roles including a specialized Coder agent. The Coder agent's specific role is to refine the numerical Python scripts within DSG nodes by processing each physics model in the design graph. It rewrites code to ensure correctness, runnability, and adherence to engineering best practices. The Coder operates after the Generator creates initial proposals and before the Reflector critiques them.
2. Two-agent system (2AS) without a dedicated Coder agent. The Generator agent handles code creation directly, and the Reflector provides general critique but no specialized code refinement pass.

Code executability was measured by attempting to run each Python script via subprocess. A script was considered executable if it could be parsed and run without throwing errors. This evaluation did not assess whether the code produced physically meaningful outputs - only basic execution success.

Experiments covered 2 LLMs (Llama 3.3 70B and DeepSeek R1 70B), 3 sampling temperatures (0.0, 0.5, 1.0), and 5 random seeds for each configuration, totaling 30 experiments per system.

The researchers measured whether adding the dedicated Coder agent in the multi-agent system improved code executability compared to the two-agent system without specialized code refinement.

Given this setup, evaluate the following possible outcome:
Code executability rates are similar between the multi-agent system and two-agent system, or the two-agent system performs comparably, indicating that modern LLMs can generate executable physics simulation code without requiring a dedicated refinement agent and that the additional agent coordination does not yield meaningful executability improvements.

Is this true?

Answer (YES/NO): NO